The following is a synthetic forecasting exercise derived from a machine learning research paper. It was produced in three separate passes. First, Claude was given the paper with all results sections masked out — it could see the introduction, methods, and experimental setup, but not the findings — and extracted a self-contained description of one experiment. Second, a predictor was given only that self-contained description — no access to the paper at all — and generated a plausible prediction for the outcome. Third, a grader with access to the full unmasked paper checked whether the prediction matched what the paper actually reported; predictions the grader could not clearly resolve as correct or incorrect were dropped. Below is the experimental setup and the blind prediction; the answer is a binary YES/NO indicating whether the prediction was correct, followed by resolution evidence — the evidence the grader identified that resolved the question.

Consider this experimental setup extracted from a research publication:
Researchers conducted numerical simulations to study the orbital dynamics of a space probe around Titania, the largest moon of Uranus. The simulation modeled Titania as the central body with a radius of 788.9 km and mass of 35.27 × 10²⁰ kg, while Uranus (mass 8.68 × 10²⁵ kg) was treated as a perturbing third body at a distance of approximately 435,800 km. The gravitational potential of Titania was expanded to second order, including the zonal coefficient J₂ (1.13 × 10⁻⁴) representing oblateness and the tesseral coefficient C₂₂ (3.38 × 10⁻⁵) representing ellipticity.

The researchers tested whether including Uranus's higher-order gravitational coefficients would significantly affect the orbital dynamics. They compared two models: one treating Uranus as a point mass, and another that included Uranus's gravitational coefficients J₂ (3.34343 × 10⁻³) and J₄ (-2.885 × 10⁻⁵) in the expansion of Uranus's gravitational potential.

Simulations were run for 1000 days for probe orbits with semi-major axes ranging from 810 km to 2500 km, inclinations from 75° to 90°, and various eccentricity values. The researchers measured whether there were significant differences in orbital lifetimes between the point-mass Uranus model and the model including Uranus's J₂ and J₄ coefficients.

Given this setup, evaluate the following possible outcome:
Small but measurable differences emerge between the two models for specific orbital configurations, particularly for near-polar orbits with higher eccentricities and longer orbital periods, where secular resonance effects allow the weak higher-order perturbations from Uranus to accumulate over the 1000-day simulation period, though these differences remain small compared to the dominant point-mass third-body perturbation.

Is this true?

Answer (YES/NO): NO